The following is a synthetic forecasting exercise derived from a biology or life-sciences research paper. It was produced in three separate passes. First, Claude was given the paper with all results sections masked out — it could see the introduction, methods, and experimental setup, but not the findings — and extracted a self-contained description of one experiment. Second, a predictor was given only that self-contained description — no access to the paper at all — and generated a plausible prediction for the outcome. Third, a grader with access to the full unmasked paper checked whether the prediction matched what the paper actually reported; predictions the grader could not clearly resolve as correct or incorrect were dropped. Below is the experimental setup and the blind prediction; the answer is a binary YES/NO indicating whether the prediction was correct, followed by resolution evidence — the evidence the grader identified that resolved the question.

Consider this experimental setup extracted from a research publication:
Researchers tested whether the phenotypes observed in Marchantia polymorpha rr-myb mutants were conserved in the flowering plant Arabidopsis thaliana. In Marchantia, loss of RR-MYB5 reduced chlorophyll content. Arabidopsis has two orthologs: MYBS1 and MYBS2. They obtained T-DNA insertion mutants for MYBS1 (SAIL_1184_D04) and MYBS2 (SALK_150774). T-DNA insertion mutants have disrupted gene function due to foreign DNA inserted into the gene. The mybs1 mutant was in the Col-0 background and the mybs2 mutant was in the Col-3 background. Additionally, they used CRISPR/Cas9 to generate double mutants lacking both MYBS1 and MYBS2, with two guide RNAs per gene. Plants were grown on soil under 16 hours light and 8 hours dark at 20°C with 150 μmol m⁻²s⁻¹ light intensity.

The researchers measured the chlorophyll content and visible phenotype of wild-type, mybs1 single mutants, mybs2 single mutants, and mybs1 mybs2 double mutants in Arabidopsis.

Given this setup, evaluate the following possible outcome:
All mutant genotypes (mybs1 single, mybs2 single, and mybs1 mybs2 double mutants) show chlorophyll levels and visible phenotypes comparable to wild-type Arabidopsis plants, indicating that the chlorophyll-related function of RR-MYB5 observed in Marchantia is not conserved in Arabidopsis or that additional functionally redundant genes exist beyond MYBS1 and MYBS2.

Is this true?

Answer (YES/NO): NO